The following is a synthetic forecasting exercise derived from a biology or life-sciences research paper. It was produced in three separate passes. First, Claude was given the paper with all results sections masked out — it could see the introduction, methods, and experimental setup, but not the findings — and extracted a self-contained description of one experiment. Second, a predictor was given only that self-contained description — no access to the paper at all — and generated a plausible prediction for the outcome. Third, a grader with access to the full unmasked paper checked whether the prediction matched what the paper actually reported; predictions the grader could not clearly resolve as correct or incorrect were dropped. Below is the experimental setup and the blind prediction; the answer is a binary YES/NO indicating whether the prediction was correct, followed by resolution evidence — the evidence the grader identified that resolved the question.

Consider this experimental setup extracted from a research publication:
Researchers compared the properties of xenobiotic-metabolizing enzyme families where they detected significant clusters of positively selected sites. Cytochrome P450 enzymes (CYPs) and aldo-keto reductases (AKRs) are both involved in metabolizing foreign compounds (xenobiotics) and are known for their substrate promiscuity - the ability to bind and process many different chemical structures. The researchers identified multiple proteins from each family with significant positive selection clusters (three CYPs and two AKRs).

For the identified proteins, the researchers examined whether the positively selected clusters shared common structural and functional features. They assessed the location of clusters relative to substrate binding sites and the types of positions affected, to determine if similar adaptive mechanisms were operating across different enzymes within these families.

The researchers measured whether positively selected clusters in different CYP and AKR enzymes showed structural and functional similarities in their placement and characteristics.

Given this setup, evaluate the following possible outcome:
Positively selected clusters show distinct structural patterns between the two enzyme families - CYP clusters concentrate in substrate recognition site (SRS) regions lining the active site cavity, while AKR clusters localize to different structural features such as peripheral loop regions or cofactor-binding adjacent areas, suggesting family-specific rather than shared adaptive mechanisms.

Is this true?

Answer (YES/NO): NO